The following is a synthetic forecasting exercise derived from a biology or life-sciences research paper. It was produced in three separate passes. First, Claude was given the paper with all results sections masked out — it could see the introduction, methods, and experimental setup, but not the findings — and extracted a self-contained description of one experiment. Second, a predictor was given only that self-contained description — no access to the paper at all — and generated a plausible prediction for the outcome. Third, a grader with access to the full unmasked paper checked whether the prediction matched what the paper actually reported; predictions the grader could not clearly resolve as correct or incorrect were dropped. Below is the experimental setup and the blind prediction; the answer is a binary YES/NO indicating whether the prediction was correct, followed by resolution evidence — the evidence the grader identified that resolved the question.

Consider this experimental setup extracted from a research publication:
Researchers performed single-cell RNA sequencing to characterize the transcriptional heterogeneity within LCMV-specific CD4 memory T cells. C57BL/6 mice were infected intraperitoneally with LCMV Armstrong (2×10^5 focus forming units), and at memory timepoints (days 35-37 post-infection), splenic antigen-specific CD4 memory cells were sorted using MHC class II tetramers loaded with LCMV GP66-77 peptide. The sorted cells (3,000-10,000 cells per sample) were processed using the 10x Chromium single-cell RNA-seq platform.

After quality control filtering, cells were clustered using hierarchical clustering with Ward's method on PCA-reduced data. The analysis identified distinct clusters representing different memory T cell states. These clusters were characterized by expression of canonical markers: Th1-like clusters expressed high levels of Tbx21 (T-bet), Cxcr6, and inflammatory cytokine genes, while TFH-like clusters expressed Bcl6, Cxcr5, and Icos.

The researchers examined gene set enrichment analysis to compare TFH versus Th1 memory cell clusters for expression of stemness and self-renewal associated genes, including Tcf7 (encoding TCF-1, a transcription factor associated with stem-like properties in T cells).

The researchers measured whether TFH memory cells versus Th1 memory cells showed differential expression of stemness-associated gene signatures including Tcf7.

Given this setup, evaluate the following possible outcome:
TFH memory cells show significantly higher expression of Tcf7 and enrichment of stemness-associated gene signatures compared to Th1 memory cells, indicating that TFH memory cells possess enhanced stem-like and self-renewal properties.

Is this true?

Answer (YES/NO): YES